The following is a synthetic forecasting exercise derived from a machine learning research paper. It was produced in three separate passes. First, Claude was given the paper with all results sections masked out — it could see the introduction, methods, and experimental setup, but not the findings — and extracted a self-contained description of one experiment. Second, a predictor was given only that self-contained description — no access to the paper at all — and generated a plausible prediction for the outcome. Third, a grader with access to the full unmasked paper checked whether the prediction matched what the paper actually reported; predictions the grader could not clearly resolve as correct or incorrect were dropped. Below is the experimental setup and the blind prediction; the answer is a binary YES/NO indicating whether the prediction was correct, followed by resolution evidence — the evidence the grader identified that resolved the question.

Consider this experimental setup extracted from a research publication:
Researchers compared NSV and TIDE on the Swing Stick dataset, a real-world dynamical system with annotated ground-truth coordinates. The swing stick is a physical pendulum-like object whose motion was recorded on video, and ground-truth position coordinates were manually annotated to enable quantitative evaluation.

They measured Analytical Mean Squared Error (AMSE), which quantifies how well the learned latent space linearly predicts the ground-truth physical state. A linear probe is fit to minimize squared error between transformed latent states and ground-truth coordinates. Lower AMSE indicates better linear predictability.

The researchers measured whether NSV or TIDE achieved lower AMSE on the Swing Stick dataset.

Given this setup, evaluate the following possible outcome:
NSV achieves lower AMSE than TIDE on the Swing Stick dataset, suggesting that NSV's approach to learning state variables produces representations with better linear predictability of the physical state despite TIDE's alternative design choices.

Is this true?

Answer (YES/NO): NO